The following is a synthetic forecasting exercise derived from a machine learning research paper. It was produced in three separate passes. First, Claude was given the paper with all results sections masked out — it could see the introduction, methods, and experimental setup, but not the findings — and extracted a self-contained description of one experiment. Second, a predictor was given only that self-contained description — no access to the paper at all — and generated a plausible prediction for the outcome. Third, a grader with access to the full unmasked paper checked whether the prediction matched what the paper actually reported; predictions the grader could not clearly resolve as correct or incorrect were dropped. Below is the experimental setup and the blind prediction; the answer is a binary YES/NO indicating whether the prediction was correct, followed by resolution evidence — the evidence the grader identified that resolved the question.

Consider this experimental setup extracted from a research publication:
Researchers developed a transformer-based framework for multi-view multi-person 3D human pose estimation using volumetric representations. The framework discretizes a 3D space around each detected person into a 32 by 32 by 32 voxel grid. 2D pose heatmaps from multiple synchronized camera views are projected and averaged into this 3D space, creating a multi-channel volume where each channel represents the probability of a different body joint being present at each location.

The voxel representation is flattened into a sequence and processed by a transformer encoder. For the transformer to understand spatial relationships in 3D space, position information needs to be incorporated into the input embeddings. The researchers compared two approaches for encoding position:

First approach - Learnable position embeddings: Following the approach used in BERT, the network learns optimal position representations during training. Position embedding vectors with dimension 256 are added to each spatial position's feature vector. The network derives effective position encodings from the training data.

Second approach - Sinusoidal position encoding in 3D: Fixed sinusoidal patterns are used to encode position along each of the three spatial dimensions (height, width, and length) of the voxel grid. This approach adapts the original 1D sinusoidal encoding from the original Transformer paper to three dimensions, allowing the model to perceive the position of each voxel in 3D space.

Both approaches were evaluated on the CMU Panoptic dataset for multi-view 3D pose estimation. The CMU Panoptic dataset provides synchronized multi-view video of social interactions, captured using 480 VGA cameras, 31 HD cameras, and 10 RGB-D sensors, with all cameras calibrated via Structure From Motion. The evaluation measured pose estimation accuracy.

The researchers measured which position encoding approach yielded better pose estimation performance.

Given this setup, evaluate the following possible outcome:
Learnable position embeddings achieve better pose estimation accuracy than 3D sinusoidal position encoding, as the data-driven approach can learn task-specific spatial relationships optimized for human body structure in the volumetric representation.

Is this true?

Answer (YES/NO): YES